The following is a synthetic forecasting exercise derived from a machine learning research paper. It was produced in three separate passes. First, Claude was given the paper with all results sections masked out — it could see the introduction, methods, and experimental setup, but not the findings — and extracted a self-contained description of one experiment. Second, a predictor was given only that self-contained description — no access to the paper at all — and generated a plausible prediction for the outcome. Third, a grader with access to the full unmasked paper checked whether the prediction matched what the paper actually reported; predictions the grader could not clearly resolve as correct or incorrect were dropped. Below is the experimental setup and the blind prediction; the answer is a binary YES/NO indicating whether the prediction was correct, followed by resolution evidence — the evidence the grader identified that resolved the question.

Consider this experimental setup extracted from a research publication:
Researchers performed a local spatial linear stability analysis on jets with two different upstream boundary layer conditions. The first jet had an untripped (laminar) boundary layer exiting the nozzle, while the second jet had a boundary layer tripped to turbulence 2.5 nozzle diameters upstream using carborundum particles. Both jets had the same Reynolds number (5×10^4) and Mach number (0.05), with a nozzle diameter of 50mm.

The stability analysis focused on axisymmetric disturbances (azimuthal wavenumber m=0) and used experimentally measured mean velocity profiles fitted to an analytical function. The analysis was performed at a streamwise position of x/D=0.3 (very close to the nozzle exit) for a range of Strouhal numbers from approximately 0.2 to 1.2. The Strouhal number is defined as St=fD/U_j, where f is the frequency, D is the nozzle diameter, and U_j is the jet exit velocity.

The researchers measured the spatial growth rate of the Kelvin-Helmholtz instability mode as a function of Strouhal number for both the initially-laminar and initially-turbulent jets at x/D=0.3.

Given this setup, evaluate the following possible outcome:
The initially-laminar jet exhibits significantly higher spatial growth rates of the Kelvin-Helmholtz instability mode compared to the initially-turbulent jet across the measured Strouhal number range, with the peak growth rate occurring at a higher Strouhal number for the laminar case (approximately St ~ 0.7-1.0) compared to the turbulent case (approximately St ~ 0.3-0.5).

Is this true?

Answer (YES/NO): NO